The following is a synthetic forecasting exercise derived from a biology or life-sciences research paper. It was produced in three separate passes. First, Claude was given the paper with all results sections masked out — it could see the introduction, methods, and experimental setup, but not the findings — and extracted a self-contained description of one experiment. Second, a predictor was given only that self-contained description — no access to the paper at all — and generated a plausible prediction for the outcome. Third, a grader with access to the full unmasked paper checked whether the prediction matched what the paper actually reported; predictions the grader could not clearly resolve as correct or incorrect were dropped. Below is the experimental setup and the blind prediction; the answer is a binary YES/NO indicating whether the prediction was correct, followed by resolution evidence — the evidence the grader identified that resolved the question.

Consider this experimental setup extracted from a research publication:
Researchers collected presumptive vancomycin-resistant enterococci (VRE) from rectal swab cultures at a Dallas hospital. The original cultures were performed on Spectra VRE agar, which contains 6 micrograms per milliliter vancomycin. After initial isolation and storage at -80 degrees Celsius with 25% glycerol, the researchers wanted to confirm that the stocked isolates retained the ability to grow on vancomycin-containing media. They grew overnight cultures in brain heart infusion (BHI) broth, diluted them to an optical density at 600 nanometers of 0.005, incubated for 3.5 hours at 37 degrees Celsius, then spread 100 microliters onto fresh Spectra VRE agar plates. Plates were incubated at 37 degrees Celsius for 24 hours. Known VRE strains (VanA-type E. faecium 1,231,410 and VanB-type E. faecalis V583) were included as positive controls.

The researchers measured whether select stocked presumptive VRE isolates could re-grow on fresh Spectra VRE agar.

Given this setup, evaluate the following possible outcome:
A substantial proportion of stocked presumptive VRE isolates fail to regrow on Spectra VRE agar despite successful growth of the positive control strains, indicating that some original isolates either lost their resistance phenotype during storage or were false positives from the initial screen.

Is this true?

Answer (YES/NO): YES